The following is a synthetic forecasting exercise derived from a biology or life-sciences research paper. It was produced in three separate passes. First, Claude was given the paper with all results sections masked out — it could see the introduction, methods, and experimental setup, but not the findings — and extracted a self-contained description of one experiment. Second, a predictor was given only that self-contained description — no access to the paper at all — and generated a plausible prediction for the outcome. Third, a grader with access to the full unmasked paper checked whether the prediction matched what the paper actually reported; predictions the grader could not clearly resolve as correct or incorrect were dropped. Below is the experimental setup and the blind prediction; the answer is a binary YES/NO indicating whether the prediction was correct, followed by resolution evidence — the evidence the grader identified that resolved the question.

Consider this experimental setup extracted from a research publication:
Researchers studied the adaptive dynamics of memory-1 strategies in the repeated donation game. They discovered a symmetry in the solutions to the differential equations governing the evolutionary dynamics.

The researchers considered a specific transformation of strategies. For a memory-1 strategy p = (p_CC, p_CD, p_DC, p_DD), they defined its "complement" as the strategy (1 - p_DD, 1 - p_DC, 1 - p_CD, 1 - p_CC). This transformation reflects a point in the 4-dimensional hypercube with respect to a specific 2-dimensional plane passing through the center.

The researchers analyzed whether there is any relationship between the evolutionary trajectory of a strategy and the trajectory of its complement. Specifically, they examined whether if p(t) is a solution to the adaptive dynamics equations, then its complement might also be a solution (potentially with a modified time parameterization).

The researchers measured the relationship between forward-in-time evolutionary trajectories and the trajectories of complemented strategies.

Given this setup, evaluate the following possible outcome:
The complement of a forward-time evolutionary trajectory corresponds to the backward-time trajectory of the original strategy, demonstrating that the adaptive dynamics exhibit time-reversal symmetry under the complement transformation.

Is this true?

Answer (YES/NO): YES